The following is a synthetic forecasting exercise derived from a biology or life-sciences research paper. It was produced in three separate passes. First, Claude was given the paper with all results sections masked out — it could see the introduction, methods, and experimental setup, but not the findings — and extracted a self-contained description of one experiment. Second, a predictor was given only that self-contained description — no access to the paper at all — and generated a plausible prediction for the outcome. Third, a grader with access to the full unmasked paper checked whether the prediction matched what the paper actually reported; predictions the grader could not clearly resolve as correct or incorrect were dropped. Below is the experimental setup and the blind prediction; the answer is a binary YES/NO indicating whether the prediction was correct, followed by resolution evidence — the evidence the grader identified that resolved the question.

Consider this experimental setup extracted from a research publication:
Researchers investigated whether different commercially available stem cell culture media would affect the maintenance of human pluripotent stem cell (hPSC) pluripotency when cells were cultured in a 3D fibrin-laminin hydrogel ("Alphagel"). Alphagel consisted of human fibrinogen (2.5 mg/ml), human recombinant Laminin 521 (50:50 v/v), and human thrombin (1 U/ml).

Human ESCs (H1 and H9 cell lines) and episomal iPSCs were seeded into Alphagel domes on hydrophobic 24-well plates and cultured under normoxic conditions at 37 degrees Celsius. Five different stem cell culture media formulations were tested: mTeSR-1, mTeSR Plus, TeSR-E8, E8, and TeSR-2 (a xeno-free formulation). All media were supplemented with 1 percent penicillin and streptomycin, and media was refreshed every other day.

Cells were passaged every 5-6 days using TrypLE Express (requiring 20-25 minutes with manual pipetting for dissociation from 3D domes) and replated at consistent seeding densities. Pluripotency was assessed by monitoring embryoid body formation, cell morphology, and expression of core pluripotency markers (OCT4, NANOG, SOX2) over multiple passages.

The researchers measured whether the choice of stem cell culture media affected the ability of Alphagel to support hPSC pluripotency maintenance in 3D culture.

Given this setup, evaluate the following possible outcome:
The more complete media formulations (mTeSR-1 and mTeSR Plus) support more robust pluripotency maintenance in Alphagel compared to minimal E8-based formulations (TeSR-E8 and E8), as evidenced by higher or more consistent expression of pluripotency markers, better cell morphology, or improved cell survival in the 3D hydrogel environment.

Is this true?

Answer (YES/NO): YES